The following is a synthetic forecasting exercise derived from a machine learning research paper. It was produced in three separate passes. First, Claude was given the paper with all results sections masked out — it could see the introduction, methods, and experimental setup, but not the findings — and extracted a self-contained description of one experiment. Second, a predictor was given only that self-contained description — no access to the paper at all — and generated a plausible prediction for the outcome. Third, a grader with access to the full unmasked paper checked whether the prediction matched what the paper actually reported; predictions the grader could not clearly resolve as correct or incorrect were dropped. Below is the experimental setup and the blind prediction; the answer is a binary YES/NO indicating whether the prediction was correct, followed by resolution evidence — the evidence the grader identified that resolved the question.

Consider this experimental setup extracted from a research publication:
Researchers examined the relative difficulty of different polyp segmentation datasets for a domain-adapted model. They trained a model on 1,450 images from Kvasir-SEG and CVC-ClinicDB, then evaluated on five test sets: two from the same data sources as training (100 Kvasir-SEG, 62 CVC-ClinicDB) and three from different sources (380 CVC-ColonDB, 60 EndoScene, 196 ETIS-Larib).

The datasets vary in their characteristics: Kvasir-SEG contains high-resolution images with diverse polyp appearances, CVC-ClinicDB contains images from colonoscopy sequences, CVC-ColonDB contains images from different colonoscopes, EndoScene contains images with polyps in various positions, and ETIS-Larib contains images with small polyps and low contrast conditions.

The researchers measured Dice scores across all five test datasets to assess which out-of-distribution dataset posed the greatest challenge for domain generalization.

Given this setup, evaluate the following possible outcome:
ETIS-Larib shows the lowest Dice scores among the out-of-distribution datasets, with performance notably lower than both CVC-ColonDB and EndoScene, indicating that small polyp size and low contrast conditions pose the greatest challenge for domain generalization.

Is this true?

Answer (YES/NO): NO